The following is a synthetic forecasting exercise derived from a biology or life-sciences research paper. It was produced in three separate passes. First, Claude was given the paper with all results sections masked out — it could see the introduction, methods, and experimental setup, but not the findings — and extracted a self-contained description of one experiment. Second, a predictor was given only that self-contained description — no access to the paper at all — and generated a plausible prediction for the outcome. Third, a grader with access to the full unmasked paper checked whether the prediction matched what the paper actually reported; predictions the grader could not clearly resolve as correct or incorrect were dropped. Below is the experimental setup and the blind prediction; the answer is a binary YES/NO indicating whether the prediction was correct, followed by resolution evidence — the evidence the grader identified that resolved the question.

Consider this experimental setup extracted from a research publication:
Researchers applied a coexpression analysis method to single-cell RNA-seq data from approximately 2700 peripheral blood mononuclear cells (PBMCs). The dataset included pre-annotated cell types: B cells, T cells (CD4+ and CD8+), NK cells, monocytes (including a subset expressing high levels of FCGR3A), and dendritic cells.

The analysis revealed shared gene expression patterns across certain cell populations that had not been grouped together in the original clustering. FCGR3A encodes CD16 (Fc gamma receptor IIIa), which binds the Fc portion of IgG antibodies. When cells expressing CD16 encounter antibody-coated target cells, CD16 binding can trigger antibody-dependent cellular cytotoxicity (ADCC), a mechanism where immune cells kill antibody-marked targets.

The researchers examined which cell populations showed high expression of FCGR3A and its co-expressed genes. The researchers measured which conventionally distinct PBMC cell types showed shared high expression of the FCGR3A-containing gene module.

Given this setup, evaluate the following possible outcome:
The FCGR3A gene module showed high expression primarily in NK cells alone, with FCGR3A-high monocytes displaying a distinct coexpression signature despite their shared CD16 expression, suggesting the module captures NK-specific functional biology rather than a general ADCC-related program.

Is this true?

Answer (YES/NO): NO